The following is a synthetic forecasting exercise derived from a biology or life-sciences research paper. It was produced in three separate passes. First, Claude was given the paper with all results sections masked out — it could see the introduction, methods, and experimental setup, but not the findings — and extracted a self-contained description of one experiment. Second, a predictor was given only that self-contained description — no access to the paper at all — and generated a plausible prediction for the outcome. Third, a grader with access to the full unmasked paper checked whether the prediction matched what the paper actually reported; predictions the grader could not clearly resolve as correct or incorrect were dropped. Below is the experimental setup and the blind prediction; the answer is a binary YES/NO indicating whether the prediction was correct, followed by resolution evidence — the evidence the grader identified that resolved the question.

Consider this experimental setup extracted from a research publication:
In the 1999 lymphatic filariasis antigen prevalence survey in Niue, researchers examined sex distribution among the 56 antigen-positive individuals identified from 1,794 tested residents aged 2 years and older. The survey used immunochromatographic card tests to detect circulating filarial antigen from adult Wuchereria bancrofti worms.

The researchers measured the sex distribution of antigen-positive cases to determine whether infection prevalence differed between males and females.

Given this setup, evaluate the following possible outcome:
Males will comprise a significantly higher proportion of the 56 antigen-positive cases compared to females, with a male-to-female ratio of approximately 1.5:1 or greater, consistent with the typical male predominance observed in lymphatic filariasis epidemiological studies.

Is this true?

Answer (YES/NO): YES